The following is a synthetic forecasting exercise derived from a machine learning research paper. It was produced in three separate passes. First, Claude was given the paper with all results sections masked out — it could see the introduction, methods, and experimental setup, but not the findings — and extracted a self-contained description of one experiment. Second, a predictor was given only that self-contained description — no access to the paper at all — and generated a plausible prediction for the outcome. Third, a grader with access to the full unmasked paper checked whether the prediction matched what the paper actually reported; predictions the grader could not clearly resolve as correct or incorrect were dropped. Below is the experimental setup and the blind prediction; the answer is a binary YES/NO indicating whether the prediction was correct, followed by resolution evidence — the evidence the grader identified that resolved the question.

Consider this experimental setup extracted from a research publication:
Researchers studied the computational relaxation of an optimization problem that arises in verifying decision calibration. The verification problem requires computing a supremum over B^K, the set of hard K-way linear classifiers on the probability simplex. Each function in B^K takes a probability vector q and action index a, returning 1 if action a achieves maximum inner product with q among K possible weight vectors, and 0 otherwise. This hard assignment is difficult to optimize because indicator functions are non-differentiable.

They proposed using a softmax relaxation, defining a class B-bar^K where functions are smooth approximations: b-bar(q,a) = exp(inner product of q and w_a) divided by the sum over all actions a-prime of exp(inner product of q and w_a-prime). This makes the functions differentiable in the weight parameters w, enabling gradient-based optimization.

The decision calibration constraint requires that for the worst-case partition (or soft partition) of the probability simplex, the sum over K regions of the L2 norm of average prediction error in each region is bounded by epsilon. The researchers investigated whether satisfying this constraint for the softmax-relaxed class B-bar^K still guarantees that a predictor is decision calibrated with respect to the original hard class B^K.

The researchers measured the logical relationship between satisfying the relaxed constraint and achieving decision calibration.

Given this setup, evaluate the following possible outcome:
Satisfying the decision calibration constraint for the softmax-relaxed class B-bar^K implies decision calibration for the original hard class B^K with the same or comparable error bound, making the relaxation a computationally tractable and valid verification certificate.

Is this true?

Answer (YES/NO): YES